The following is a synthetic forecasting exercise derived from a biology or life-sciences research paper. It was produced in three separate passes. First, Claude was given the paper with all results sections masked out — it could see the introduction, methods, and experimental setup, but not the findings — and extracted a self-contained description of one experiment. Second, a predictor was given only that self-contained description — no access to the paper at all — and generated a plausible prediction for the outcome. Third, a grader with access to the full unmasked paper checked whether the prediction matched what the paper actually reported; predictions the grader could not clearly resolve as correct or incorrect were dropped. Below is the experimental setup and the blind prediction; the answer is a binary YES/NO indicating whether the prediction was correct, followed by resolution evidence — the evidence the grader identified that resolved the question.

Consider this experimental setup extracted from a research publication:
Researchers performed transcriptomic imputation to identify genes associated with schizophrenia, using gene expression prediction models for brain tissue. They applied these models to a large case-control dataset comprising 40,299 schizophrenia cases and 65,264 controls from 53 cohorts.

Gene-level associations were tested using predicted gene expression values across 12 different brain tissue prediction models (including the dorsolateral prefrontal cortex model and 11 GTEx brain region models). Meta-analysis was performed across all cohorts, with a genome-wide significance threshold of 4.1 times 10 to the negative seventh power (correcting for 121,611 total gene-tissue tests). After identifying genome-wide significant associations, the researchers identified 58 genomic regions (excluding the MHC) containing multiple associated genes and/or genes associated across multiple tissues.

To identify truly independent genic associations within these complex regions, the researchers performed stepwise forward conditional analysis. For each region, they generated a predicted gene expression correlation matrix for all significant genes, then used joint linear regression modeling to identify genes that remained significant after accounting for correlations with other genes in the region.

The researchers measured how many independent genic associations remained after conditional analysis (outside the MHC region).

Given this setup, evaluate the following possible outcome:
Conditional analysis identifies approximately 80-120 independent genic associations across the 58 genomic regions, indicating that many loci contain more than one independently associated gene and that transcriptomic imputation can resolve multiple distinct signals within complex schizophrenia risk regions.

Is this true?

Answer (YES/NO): NO